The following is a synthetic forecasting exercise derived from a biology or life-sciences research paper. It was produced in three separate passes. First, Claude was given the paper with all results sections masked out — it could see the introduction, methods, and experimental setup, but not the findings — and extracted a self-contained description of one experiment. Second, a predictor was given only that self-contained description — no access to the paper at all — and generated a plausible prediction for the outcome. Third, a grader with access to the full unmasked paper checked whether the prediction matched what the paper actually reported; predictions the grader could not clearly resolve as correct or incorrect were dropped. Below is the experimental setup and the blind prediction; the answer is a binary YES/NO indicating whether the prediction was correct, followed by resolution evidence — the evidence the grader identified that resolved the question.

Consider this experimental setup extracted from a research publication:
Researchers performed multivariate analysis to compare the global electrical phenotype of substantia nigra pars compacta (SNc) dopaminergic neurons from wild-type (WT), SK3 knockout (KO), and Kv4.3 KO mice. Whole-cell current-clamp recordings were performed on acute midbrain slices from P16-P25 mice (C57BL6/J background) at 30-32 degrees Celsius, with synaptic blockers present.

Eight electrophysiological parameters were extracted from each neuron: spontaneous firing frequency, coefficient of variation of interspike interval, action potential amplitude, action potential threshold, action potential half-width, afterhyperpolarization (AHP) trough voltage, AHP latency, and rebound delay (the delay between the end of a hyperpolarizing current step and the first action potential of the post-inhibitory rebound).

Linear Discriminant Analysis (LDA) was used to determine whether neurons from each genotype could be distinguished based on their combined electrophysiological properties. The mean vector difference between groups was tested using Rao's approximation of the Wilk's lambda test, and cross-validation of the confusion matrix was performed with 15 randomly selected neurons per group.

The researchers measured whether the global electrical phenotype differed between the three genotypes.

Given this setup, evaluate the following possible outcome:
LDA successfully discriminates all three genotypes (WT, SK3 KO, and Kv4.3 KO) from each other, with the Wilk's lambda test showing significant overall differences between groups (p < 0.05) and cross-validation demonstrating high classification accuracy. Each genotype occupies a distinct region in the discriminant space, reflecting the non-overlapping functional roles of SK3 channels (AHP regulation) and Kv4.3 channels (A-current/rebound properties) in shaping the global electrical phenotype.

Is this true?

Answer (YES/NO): NO